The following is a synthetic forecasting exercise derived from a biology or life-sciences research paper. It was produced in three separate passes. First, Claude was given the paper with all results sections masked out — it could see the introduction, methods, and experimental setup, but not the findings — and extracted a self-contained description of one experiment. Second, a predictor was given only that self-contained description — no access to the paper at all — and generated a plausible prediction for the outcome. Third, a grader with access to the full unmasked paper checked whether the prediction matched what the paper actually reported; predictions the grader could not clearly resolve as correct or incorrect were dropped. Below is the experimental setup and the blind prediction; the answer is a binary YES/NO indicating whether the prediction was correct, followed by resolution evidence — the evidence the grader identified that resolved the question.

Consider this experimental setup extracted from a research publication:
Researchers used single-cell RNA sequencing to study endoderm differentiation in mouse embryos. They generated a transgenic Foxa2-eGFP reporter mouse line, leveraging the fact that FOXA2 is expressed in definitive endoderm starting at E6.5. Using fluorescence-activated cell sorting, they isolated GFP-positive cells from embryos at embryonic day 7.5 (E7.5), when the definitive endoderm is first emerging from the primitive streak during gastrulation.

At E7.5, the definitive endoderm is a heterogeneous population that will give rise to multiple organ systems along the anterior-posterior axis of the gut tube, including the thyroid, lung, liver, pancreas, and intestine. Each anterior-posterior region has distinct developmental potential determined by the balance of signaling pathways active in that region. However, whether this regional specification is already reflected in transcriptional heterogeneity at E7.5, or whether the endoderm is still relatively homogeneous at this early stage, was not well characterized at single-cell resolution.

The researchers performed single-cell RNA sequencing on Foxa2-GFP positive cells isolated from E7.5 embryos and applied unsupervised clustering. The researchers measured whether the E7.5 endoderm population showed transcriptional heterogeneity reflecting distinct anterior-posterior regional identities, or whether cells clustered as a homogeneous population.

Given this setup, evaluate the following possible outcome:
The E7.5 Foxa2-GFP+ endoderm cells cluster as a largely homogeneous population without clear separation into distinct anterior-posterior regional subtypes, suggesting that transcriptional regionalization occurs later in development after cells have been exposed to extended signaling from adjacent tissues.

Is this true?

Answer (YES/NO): YES